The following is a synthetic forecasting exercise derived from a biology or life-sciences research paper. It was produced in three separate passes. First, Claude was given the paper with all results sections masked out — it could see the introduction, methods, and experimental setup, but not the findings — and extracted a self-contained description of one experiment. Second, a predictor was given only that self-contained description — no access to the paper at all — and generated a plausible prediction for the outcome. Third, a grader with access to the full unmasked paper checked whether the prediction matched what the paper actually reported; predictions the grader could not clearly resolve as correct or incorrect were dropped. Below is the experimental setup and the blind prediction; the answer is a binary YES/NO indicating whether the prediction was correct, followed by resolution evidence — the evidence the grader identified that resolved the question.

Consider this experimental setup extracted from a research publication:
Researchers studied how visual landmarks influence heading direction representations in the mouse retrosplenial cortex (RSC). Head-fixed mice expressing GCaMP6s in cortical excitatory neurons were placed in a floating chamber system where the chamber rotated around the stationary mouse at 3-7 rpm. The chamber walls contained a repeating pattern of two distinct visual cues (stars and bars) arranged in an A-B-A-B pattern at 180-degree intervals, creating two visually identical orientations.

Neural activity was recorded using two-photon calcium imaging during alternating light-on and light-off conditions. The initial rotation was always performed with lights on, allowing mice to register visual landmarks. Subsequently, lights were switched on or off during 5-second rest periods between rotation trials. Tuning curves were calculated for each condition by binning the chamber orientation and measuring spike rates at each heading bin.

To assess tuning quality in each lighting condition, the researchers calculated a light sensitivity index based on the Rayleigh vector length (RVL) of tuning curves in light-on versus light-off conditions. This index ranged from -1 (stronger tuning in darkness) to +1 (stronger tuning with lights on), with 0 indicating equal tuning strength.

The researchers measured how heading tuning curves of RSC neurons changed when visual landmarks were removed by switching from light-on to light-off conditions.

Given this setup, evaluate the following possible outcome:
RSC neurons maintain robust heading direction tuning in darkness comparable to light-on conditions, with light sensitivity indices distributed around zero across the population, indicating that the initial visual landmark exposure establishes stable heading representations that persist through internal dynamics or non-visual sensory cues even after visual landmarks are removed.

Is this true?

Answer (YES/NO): NO